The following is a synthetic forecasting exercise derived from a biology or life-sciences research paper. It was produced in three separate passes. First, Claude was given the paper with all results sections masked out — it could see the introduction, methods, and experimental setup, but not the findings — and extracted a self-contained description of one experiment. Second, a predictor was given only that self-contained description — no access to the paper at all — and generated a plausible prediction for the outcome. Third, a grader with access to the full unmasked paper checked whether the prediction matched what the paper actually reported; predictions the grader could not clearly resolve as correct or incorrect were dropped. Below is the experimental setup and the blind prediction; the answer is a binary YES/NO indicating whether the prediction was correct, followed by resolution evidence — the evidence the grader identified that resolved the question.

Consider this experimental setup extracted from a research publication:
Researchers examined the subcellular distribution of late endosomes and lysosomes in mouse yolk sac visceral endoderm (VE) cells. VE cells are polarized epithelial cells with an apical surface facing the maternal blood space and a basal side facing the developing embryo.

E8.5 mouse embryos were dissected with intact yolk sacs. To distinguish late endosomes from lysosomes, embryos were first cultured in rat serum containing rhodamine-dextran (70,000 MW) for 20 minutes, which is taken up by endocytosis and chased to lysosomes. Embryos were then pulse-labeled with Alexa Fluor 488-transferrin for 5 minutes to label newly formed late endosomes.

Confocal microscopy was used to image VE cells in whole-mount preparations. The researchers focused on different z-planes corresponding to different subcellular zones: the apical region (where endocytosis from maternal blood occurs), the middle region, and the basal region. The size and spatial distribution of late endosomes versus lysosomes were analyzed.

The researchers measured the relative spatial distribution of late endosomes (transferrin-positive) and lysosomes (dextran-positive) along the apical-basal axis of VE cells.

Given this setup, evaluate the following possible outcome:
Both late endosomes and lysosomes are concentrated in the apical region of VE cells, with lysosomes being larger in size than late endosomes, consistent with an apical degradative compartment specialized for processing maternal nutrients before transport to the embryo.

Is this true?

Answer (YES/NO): NO